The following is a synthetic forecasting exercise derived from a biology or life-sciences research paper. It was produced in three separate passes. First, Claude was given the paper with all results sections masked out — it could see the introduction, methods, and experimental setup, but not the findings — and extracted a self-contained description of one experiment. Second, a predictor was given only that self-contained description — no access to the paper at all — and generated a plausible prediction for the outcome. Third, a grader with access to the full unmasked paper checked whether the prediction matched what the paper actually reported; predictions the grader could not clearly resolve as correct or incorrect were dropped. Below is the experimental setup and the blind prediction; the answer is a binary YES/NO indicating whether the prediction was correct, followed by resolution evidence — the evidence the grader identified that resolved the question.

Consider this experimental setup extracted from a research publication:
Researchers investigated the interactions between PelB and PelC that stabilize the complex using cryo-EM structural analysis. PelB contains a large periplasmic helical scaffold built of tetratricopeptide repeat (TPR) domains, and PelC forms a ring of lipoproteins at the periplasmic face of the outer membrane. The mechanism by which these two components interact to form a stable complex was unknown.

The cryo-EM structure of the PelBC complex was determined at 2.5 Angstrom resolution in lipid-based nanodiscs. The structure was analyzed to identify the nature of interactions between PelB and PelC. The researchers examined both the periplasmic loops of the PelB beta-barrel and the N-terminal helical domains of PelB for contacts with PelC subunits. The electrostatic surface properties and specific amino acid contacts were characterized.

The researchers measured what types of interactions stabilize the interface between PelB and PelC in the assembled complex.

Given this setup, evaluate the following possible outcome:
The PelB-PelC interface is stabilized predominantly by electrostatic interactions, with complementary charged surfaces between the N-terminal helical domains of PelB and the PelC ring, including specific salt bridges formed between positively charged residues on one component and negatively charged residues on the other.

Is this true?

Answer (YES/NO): YES